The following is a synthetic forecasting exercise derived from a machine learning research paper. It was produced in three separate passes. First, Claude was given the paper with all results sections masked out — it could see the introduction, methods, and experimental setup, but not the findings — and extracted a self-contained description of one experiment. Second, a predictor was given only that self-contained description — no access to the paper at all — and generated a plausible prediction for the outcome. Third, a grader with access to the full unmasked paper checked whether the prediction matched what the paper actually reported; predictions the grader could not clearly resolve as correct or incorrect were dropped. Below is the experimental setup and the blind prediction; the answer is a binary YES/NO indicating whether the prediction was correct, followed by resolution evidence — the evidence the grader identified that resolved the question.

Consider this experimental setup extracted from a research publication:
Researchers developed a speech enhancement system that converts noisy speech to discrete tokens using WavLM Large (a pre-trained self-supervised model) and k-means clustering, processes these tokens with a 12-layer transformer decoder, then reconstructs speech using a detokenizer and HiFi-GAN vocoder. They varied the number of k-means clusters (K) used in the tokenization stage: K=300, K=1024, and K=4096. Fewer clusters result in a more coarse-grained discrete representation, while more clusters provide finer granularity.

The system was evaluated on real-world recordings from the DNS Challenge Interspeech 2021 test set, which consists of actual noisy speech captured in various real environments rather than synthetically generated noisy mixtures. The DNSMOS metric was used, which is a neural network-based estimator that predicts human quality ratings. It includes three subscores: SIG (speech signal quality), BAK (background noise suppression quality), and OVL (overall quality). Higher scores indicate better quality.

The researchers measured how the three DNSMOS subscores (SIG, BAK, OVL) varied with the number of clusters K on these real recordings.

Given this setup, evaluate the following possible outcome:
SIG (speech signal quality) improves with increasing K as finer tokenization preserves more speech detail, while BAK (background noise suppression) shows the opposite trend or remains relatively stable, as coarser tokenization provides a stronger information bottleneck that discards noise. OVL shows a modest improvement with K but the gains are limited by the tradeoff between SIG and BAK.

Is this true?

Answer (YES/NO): NO